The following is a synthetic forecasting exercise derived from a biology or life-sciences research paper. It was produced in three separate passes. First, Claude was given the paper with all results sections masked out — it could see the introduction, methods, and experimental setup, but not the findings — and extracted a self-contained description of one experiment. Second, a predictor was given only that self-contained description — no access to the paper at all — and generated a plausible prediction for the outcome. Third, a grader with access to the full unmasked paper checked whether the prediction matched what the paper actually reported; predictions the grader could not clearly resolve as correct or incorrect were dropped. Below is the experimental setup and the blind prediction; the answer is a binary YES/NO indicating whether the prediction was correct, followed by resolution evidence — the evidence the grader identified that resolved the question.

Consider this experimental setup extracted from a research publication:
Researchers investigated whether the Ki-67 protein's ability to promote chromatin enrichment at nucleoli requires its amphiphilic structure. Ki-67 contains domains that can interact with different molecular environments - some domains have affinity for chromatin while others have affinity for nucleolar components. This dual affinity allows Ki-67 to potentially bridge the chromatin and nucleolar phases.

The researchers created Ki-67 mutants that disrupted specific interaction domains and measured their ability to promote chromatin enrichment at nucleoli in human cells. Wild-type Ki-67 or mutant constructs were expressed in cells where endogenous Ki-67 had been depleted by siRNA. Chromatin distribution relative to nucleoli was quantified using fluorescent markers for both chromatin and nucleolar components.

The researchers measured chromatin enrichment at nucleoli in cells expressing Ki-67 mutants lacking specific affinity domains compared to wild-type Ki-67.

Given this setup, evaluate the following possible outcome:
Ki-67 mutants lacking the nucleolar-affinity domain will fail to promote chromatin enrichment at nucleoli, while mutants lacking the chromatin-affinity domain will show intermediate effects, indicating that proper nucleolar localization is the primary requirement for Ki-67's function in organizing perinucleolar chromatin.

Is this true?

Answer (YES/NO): NO